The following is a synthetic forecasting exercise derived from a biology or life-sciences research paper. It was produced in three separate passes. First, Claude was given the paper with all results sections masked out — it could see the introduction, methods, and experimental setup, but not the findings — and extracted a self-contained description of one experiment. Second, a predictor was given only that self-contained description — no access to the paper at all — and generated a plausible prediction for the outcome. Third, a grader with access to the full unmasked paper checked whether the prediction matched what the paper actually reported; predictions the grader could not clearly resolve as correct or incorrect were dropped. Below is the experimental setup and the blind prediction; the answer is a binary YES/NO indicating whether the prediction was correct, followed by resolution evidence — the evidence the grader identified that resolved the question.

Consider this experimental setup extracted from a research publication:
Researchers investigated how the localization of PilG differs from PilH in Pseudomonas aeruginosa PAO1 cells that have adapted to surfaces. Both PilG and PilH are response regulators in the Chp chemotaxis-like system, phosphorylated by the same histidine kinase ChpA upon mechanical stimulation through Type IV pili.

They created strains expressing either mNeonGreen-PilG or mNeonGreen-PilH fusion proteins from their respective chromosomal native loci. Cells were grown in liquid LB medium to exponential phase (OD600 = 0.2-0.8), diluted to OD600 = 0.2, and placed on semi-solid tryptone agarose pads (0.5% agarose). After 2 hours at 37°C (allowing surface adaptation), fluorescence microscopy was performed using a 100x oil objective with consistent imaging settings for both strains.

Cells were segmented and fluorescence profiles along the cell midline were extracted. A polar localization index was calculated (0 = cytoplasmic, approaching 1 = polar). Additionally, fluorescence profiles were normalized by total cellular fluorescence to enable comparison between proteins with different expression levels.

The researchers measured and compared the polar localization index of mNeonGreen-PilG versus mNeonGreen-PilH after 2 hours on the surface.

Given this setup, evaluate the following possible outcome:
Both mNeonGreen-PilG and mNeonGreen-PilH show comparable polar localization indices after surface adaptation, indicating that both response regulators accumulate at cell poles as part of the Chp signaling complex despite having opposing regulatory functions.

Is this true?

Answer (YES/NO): NO